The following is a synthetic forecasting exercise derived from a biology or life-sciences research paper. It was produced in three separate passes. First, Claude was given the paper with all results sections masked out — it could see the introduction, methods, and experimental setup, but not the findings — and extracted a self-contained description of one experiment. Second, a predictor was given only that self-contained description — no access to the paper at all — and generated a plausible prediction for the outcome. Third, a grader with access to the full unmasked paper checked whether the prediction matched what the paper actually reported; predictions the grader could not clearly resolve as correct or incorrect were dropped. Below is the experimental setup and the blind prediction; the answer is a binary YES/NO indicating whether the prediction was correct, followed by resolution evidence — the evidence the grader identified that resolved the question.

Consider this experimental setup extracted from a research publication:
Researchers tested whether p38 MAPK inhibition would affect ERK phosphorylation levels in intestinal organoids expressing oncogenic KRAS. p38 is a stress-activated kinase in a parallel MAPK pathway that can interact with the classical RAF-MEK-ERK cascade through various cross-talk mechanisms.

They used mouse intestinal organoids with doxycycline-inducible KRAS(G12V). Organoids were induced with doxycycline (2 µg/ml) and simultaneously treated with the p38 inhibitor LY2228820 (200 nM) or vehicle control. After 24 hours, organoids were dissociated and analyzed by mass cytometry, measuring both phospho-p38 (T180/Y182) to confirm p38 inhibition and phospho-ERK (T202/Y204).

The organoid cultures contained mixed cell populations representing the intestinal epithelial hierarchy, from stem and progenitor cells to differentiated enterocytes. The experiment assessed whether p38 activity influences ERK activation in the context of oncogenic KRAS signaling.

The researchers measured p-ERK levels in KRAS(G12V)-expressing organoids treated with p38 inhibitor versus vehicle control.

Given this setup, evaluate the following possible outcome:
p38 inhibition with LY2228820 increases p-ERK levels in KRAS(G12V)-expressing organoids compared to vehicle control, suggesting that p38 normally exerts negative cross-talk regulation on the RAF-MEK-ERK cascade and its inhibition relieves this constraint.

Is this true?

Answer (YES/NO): NO